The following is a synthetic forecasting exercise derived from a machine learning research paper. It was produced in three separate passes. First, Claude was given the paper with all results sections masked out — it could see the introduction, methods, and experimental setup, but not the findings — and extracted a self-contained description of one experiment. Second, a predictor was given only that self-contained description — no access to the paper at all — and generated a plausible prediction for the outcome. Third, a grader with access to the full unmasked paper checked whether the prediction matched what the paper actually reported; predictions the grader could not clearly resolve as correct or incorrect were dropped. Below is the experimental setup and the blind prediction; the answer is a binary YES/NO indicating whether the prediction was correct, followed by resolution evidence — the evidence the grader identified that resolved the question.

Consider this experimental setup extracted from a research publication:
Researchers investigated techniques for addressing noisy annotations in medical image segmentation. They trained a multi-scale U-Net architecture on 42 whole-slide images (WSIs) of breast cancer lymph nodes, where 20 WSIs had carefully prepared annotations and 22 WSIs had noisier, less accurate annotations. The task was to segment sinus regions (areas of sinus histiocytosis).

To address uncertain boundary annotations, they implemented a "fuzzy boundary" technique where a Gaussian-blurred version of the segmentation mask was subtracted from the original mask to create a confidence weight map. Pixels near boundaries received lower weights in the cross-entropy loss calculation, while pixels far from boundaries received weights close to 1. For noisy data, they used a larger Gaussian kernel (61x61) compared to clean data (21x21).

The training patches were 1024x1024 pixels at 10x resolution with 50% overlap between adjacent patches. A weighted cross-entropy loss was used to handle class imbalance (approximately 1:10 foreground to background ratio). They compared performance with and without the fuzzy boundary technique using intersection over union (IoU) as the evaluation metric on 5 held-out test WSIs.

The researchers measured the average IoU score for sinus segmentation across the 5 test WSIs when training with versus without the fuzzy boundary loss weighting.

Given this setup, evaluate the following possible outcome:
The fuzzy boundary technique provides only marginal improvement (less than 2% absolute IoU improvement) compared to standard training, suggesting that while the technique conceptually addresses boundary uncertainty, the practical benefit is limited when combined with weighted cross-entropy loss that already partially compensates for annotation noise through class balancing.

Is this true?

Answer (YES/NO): NO